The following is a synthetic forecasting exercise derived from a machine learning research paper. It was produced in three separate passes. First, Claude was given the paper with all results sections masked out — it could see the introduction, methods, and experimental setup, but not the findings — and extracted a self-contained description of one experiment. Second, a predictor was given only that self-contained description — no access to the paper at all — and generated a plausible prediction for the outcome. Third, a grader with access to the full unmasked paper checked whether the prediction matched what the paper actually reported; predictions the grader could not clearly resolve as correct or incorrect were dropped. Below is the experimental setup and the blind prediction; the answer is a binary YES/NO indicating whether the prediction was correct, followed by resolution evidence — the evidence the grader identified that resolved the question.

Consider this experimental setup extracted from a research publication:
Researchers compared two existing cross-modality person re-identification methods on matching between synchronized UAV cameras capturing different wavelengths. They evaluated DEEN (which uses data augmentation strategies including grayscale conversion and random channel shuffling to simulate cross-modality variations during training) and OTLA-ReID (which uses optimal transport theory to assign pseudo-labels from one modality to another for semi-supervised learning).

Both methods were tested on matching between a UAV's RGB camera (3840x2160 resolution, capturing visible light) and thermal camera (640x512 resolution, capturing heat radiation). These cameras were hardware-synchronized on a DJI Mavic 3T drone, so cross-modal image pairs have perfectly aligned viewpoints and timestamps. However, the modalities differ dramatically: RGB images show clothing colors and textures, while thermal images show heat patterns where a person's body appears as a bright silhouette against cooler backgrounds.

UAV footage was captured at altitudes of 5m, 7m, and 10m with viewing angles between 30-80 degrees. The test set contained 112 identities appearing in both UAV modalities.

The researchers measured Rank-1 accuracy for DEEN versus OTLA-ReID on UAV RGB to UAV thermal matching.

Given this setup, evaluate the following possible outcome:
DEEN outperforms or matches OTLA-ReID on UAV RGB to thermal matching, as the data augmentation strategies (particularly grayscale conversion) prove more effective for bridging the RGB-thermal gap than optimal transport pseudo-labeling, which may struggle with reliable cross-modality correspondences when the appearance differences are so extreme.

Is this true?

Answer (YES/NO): YES